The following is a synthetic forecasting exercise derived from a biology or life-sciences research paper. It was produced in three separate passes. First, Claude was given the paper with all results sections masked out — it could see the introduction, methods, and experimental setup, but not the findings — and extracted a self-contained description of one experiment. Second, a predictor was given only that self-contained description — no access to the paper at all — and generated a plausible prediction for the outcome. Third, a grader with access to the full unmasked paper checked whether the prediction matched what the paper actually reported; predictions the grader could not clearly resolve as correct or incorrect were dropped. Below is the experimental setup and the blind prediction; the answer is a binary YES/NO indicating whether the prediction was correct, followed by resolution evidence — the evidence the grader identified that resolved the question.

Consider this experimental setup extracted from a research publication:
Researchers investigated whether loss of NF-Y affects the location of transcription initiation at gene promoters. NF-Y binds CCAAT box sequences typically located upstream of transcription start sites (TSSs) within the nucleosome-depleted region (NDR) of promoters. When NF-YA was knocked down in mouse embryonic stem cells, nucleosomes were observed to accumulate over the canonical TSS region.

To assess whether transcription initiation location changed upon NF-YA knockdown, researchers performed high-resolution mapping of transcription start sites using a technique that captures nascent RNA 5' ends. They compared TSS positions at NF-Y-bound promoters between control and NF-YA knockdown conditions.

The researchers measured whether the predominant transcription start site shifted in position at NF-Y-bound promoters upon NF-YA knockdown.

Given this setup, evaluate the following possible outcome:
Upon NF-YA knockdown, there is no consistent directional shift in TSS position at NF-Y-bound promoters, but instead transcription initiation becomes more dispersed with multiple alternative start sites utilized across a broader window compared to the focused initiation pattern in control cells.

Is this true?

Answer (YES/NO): NO